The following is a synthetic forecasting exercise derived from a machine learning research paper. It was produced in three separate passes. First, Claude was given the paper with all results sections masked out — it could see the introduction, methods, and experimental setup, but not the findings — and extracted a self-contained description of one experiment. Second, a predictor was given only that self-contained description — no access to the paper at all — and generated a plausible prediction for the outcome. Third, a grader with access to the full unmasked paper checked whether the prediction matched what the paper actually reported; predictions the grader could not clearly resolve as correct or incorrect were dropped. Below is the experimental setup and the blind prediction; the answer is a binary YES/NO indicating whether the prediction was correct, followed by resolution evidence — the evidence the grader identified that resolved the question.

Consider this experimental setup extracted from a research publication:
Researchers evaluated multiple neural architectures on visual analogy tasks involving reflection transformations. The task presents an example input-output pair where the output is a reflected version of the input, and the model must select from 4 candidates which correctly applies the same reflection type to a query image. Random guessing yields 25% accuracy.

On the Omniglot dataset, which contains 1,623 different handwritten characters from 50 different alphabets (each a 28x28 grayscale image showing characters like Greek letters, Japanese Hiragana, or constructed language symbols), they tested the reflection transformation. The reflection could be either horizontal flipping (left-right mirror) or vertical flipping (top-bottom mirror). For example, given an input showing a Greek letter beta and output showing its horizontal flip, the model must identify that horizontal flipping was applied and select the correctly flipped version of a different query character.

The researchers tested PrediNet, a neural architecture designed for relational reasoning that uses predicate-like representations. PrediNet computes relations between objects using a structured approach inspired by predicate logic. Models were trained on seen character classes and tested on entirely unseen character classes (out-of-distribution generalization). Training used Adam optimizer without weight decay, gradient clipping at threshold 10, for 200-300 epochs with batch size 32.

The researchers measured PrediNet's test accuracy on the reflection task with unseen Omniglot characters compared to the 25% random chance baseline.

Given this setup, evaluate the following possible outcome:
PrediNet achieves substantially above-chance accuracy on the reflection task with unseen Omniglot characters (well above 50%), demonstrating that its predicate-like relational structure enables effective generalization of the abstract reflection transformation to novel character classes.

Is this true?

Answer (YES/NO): NO